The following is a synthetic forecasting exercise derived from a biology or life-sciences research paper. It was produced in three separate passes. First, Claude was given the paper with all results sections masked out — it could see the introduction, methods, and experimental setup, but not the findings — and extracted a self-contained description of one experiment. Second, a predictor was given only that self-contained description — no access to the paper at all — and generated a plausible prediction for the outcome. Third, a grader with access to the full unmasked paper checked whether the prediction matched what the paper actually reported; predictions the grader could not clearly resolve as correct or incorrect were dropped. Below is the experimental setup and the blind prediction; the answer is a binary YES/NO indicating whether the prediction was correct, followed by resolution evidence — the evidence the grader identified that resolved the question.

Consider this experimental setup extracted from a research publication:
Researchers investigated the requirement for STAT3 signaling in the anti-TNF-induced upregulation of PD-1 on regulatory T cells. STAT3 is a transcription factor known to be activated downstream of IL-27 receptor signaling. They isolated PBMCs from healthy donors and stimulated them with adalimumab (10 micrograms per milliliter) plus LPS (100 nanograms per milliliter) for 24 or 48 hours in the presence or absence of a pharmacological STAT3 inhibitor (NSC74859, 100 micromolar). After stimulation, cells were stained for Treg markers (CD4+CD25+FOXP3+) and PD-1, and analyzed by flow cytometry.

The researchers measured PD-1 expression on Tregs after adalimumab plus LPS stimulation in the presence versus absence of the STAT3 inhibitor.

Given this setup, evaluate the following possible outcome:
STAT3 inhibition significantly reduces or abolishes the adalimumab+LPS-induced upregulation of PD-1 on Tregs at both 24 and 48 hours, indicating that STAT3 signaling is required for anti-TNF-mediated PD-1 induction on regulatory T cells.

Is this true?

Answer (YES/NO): NO